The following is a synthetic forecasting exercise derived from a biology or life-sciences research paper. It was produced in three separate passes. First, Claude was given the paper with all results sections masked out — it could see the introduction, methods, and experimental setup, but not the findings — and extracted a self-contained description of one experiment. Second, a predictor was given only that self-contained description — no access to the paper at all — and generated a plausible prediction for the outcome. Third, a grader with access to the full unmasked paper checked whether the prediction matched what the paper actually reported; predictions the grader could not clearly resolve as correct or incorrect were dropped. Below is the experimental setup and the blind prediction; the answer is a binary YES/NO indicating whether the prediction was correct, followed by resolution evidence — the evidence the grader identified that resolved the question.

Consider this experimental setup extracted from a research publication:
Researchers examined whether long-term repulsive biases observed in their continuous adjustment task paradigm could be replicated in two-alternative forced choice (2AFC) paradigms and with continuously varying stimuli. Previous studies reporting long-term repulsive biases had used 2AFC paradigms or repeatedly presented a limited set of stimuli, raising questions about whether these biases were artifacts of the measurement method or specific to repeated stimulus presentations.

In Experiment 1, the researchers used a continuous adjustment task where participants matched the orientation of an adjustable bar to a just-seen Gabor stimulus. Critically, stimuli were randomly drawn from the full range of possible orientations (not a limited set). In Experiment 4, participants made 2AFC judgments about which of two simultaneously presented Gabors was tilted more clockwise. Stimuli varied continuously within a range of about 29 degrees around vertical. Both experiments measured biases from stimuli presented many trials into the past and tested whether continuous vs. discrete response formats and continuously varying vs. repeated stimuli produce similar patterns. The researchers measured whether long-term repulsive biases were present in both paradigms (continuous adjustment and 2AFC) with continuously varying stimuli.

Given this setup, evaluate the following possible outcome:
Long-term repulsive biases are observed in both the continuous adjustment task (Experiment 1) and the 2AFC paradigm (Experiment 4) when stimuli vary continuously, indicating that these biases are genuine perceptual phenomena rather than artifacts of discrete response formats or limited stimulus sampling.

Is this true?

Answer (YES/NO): YES